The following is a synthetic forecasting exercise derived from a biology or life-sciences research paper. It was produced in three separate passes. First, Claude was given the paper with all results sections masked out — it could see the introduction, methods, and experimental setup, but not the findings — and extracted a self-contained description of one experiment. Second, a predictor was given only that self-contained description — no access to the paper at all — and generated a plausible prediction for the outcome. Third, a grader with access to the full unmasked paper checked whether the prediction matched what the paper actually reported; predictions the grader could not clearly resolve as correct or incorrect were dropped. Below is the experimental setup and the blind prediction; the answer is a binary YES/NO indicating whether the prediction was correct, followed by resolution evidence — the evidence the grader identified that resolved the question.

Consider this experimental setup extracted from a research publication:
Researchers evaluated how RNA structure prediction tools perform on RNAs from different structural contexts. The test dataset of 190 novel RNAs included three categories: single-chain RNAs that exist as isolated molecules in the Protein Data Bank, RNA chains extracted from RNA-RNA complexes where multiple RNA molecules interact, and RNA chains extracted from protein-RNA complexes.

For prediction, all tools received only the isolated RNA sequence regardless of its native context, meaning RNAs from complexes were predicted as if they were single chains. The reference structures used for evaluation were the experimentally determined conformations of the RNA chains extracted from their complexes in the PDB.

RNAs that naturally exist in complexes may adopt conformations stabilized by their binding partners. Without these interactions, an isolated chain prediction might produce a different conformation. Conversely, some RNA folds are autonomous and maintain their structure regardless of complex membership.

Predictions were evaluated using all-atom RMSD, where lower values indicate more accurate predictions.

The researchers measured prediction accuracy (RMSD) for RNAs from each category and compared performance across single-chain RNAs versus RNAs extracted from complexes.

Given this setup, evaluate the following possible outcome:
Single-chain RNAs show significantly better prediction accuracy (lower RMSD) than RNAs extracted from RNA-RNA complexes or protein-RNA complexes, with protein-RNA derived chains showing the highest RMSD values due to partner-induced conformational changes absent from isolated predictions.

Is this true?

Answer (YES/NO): NO